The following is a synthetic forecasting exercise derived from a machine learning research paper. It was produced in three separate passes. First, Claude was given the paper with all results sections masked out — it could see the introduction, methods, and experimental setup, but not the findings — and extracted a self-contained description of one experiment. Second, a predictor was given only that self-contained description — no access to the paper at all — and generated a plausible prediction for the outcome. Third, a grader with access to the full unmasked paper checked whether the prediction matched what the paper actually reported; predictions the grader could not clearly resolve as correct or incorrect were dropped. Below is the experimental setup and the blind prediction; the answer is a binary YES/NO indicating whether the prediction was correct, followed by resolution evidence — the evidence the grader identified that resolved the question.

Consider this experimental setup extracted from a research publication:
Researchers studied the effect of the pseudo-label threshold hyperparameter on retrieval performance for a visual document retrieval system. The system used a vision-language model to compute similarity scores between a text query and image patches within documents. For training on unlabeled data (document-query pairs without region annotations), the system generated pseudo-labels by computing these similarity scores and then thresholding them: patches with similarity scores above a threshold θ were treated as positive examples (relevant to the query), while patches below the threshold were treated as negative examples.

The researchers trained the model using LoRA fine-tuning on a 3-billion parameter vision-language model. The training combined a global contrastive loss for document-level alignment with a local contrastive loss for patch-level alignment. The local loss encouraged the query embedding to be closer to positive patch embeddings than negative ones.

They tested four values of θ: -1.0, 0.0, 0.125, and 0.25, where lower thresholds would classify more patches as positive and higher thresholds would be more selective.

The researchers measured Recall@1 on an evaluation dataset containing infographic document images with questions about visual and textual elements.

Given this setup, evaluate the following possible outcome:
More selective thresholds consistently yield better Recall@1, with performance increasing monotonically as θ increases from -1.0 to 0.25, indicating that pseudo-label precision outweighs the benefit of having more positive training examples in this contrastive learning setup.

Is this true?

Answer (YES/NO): NO